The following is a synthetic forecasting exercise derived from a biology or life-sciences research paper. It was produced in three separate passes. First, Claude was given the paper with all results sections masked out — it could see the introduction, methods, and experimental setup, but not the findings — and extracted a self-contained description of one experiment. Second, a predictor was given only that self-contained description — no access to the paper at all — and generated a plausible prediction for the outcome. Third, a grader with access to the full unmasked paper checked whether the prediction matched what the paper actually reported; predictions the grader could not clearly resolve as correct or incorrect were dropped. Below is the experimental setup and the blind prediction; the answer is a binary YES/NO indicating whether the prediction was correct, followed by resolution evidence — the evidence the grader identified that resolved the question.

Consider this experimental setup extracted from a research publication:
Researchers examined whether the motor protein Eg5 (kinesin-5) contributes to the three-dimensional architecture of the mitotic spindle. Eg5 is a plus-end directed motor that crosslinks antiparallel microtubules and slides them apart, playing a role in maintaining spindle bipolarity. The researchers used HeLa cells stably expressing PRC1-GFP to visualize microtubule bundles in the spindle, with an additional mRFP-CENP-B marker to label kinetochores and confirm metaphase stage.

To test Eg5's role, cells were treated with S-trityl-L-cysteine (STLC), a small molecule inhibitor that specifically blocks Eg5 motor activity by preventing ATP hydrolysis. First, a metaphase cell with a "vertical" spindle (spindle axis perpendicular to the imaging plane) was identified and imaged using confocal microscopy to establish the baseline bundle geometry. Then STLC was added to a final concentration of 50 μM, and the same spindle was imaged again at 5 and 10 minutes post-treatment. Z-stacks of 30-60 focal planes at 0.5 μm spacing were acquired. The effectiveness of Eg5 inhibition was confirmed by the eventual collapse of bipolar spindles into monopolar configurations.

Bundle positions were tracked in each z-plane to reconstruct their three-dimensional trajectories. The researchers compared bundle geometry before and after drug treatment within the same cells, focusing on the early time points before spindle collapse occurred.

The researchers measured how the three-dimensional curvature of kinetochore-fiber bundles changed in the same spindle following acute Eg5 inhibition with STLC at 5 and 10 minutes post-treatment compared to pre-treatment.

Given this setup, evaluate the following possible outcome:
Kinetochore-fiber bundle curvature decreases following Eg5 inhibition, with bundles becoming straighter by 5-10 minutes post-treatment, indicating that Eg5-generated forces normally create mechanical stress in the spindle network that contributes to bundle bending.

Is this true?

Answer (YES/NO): YES